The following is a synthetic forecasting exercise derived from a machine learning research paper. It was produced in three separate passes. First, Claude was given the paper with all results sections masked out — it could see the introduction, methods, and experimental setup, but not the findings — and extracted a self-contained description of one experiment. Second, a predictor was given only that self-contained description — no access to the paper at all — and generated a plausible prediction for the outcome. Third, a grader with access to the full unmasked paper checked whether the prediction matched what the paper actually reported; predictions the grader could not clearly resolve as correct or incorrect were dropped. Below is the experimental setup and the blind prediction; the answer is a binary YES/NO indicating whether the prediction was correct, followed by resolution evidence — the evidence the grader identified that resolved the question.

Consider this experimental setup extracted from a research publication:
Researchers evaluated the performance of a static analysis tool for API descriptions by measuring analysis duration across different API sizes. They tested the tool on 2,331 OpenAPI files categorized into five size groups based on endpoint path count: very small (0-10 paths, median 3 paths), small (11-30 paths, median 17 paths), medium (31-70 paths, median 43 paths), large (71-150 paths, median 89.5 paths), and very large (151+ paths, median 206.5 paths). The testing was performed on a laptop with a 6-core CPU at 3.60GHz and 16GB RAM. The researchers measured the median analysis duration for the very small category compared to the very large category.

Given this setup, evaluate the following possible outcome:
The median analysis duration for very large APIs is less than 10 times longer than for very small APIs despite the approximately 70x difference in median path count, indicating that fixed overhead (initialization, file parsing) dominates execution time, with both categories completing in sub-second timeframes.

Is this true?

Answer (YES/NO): NO